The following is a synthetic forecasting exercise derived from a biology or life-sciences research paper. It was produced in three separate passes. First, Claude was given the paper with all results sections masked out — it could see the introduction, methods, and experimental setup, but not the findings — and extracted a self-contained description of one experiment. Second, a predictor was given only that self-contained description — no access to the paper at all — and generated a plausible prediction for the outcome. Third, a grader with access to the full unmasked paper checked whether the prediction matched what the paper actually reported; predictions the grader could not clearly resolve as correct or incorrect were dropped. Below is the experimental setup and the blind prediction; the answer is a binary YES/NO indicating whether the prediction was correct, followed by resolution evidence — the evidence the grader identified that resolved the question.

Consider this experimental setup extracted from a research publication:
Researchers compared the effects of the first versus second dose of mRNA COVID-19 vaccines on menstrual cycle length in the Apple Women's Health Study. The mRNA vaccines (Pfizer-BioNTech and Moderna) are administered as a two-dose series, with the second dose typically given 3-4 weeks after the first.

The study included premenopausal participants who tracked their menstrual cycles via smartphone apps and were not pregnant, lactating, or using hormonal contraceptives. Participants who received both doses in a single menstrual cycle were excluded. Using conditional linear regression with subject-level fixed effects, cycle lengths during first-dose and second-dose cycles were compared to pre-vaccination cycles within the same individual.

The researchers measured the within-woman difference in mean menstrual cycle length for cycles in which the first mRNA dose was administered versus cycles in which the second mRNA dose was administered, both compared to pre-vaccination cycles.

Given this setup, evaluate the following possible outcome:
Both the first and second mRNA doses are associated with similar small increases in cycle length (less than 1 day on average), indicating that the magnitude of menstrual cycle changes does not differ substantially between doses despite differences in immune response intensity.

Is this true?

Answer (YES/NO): YES